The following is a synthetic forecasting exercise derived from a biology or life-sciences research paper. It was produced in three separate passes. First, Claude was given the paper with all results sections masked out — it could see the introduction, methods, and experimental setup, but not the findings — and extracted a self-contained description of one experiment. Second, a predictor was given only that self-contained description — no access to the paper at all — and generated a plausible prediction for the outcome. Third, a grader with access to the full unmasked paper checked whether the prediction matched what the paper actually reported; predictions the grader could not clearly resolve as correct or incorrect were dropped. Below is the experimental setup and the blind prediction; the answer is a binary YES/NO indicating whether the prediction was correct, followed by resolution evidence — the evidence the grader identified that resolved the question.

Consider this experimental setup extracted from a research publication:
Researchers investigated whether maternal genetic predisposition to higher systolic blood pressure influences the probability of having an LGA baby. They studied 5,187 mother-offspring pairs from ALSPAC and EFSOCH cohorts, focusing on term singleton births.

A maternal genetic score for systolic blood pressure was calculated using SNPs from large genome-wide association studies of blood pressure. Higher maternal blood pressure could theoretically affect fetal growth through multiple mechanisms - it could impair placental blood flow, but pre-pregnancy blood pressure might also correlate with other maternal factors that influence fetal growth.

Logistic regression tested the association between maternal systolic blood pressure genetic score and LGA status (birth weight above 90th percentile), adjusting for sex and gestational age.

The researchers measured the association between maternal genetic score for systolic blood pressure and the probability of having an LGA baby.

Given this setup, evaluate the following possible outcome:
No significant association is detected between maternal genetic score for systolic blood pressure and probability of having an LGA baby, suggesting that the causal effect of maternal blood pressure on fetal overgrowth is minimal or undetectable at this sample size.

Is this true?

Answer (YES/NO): YES